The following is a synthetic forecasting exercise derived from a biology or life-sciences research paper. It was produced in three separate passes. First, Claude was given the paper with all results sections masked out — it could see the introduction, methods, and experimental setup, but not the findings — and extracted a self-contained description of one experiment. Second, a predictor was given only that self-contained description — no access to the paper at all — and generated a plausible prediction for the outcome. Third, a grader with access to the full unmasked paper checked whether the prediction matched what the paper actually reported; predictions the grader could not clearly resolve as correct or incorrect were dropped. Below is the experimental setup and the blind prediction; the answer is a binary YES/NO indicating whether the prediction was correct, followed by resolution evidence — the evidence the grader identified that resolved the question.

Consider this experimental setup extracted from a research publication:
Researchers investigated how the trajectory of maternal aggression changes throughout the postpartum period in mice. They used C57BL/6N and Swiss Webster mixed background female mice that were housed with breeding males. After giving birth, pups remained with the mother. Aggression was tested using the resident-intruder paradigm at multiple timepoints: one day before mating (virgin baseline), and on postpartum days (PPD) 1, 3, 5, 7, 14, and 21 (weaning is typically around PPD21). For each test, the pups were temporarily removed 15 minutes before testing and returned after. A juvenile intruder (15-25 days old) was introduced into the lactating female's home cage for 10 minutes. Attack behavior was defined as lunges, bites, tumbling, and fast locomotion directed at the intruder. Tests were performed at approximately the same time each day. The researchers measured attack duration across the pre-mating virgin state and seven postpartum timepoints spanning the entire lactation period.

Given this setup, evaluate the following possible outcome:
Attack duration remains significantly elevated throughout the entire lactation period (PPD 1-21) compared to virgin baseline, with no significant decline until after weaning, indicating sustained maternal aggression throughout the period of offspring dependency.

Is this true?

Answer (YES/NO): NO